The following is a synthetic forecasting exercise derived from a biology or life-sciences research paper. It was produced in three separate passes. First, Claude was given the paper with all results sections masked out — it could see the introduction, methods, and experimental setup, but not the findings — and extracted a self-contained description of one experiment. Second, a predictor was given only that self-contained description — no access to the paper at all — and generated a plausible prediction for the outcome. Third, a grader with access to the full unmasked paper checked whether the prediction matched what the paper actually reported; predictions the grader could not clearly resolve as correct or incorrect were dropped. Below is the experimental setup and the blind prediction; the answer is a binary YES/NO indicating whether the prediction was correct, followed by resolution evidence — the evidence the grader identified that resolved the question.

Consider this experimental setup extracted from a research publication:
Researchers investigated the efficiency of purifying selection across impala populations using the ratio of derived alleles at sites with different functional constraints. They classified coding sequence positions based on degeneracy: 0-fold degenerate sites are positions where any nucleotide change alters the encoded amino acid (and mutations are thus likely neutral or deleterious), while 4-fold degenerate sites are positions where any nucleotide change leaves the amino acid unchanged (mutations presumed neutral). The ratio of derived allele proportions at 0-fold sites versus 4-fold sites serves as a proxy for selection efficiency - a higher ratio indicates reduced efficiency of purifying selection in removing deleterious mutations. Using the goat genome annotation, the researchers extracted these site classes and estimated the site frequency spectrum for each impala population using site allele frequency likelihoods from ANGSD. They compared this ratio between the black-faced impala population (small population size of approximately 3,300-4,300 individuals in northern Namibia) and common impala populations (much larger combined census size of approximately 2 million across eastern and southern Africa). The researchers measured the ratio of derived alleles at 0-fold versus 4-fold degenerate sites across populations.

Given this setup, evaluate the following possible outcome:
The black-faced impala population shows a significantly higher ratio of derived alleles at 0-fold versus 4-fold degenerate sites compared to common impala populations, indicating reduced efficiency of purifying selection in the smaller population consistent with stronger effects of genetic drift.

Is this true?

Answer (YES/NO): NO